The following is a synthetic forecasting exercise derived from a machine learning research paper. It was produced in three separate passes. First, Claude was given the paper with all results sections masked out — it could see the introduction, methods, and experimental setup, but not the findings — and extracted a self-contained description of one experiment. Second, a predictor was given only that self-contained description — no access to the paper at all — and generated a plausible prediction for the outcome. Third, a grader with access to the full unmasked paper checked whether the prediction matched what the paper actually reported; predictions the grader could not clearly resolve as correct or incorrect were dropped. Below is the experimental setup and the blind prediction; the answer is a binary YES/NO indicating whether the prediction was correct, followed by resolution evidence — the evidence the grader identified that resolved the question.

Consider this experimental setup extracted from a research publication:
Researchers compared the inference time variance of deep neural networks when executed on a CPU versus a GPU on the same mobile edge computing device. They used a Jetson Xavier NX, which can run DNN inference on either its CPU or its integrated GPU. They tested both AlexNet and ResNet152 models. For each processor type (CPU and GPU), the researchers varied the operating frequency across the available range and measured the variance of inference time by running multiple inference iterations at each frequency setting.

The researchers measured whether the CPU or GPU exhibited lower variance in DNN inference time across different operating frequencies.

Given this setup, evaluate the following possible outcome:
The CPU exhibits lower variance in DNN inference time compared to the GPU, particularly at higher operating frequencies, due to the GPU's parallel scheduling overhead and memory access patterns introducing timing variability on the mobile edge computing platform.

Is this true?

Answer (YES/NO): NO